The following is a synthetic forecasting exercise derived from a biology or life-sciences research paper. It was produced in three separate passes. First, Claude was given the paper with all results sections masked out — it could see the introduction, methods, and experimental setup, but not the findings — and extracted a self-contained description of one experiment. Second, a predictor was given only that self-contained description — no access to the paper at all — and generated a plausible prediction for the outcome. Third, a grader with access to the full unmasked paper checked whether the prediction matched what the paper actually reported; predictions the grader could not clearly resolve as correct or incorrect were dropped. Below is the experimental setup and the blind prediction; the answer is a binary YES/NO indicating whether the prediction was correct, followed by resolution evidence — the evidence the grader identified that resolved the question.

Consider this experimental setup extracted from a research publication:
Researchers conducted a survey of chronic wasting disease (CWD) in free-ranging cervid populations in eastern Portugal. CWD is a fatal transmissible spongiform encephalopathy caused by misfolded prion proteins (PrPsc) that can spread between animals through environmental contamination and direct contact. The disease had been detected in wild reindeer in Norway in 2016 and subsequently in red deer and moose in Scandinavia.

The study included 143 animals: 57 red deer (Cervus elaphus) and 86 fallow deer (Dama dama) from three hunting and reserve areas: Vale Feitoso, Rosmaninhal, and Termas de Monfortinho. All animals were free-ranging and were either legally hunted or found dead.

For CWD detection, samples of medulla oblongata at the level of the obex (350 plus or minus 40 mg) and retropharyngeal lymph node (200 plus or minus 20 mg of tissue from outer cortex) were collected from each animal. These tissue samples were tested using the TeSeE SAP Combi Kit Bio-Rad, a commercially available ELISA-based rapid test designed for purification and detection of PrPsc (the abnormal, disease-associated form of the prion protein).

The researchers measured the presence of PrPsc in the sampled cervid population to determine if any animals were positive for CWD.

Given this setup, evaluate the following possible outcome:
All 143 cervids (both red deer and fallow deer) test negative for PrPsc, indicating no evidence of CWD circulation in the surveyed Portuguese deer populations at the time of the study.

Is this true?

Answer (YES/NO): YES